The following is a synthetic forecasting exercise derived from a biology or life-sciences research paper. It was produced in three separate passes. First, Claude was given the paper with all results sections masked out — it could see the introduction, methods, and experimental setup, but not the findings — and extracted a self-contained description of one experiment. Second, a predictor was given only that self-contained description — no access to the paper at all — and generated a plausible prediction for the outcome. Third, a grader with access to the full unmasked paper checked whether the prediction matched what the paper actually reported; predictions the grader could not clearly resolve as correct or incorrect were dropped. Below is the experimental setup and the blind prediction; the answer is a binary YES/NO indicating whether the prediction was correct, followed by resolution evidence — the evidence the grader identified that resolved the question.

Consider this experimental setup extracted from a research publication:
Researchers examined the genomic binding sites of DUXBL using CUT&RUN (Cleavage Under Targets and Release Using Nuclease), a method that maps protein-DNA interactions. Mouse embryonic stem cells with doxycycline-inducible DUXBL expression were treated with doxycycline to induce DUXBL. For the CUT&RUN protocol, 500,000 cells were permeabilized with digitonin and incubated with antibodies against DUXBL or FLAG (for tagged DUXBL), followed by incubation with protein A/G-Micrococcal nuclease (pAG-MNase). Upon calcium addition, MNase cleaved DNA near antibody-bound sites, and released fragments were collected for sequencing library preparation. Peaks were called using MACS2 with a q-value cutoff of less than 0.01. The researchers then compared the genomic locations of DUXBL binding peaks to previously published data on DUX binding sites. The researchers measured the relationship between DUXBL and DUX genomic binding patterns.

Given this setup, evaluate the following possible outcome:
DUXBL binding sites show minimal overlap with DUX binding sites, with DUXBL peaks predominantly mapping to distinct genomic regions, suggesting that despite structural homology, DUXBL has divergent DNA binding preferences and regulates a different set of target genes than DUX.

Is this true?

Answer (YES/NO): YES